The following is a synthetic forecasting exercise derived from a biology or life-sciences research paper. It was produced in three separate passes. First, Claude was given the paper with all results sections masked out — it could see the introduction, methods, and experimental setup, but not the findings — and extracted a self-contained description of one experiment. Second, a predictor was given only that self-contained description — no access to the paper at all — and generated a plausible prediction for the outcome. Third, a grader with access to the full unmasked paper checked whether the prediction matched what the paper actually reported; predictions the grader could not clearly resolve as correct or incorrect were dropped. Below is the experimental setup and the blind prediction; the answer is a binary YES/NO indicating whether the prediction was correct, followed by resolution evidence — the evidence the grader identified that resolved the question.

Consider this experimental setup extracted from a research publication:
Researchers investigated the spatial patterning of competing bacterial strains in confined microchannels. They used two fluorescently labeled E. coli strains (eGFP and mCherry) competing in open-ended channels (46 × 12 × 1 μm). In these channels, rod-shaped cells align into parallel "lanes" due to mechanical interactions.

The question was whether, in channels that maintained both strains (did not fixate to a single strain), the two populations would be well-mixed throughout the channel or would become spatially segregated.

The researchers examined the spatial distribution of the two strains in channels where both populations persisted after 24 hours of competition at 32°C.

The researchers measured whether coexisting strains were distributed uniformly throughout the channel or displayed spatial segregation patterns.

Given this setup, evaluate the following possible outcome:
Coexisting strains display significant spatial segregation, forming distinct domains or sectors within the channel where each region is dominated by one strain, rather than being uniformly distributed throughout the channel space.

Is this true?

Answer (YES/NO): YES